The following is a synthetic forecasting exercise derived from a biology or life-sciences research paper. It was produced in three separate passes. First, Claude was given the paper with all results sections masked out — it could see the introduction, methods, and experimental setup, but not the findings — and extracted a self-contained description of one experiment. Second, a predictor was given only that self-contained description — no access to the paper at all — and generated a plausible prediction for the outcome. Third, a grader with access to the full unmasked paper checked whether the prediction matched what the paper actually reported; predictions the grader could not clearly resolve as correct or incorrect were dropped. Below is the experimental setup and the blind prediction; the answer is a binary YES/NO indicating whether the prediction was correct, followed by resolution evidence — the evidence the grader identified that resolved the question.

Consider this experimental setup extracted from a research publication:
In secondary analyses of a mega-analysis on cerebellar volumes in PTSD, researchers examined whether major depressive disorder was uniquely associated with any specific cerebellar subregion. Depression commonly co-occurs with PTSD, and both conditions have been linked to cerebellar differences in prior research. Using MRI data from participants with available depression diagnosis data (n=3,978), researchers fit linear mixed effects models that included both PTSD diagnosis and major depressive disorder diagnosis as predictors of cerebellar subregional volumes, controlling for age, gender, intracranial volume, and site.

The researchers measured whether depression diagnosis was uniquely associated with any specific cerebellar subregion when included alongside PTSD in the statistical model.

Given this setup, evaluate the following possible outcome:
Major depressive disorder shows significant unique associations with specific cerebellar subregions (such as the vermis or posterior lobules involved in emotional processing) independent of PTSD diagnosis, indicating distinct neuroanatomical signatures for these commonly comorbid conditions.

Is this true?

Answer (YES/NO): NO